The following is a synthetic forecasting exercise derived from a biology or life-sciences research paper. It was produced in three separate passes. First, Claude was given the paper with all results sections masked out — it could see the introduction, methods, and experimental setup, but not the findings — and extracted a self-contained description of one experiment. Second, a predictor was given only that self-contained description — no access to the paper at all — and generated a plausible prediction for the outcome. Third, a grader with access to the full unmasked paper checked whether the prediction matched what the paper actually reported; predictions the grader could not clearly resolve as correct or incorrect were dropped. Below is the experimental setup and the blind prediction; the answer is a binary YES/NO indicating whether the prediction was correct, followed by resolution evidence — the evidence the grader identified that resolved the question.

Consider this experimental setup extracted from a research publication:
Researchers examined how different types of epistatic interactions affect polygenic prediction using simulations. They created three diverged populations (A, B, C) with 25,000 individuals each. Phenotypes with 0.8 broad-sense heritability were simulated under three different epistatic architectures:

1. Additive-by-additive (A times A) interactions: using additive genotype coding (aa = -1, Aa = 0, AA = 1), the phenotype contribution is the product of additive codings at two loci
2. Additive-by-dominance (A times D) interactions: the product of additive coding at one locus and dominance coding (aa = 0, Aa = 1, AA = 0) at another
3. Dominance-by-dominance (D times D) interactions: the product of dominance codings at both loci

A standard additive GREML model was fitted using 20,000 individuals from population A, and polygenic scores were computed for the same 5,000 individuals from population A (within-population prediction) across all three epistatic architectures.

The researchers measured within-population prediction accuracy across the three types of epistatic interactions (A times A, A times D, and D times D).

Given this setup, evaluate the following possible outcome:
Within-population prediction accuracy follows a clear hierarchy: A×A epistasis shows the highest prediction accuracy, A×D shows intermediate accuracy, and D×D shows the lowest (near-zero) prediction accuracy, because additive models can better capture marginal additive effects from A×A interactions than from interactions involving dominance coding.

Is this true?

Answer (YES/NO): NO